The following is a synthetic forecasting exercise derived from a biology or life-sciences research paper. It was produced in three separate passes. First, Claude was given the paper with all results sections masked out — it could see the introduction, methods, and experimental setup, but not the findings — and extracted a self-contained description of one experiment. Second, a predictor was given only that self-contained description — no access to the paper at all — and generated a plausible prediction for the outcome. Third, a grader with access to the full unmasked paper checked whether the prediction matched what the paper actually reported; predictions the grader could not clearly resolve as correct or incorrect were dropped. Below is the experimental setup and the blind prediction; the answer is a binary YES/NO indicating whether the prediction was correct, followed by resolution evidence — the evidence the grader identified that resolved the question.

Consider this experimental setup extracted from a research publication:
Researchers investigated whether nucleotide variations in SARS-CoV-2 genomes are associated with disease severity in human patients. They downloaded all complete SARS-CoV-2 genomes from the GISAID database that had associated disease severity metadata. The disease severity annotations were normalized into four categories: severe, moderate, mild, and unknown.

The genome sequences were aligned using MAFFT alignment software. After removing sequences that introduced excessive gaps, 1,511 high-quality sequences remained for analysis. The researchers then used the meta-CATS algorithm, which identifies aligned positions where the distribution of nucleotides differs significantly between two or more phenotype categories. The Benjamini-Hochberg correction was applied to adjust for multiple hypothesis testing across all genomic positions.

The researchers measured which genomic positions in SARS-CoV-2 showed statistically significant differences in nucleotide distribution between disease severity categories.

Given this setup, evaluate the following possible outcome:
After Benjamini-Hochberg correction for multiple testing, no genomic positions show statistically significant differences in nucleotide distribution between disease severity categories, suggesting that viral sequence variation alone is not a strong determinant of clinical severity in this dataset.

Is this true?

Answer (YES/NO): NO